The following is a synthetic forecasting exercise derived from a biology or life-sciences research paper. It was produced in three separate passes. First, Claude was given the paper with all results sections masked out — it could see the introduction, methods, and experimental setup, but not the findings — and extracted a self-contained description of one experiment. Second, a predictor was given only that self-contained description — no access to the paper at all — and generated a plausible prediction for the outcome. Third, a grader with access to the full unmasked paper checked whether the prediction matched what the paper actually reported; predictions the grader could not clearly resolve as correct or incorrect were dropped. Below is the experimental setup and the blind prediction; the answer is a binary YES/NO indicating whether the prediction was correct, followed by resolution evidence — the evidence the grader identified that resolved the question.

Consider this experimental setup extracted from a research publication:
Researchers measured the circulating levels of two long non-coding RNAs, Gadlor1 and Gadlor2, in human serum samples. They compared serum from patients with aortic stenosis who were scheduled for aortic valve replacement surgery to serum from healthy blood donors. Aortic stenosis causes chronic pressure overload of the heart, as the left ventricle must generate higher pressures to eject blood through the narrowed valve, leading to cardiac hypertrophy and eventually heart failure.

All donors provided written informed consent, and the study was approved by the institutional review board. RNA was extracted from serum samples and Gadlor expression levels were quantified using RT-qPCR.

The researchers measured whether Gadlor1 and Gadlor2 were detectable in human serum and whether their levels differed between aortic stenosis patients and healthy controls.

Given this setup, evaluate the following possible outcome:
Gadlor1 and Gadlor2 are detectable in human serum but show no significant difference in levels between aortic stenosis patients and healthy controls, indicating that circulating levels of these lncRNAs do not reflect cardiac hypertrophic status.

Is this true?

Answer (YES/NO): NO